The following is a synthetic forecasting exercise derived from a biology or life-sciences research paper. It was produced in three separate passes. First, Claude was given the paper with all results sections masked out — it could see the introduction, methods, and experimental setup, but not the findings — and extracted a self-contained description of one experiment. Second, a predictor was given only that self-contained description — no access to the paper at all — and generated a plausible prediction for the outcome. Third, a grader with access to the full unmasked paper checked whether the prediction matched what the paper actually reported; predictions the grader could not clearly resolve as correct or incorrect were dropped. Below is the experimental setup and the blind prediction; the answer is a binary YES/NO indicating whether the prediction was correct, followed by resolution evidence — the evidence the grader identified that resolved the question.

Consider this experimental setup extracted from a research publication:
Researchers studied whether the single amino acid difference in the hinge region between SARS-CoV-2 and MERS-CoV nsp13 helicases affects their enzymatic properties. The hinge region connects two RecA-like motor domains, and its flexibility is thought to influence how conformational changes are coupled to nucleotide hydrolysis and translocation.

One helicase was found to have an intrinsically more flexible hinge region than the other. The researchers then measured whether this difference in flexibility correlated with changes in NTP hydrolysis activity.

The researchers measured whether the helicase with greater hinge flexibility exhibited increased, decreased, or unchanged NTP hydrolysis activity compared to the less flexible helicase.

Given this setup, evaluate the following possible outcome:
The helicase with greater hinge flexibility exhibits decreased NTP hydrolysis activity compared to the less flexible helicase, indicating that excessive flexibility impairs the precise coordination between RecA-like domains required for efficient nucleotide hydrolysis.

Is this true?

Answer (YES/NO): NO